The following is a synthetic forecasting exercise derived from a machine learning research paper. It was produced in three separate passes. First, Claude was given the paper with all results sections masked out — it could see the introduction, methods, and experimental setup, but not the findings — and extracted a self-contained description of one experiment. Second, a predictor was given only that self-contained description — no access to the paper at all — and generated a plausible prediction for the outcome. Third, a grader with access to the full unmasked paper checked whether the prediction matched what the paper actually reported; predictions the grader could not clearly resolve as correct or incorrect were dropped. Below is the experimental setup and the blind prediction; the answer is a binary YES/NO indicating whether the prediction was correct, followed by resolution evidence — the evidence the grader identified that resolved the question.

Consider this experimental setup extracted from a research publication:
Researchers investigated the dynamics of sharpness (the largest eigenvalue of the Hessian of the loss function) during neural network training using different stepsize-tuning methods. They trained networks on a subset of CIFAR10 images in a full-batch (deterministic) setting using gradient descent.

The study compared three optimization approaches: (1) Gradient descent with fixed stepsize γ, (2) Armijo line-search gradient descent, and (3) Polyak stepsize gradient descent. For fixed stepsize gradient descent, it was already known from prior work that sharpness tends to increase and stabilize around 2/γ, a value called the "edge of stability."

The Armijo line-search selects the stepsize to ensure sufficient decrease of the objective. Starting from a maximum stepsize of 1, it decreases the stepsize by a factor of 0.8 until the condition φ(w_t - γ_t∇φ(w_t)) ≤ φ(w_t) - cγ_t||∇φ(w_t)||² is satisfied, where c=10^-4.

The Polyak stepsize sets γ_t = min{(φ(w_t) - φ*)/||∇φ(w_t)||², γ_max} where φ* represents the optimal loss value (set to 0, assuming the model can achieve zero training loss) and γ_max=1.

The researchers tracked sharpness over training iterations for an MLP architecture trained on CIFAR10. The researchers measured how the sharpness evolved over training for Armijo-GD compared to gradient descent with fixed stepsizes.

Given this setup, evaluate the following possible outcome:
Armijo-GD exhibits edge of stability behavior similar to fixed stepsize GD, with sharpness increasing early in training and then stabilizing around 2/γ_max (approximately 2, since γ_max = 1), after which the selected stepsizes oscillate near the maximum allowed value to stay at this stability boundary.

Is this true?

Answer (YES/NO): NO